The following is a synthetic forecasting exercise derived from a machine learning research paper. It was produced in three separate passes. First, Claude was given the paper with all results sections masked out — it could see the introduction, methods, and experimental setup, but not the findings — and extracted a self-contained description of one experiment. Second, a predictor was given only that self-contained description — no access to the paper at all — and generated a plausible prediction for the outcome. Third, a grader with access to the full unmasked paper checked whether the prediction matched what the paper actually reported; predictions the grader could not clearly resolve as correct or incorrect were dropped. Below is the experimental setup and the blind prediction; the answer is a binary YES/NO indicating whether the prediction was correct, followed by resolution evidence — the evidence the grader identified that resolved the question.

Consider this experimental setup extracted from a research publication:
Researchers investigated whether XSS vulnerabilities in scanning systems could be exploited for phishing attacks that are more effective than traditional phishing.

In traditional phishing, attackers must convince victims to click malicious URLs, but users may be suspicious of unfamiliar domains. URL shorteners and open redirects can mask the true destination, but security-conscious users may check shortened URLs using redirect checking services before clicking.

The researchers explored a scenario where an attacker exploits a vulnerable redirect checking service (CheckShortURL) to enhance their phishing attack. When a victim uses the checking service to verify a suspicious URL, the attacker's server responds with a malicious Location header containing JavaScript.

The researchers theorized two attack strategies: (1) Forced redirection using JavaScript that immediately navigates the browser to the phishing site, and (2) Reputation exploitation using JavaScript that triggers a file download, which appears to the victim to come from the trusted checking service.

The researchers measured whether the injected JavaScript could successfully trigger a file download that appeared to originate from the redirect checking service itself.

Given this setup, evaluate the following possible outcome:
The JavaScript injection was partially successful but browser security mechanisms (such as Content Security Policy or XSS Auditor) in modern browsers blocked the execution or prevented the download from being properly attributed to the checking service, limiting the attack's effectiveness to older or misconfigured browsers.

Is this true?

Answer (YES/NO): NO